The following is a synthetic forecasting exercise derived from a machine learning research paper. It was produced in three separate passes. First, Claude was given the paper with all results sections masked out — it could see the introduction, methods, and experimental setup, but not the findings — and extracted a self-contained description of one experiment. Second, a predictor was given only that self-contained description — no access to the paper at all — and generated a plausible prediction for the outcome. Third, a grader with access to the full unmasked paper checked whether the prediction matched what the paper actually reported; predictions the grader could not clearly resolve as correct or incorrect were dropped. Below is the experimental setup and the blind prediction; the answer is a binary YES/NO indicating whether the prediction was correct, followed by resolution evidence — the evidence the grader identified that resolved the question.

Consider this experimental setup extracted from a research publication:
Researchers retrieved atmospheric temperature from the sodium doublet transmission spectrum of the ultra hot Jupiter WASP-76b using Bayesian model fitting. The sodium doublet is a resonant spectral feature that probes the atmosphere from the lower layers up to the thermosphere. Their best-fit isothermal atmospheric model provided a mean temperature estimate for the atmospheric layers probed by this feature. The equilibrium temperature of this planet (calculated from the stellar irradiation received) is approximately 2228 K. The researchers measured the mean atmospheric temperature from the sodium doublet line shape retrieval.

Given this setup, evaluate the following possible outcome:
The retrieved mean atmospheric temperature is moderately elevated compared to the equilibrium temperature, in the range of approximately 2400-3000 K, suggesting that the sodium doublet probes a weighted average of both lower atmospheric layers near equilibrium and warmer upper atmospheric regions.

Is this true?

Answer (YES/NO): NO